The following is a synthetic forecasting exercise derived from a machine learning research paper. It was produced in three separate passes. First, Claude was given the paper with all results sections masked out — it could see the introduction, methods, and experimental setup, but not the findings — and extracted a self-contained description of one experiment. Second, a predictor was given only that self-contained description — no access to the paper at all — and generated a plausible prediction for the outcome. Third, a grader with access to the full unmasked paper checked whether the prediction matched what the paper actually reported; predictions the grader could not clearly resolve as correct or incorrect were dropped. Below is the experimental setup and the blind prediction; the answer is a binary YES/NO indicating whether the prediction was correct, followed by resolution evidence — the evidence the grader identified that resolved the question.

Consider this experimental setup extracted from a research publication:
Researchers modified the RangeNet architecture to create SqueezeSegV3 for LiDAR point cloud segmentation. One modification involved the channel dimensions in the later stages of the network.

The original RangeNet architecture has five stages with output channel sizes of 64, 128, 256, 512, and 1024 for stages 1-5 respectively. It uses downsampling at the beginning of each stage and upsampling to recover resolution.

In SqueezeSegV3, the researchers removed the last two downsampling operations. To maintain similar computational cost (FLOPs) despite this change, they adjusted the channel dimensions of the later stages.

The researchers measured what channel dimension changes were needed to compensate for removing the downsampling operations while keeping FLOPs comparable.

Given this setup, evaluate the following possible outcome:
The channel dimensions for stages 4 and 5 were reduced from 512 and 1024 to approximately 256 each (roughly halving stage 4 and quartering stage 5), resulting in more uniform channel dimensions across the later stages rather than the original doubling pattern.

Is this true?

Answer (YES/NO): YES